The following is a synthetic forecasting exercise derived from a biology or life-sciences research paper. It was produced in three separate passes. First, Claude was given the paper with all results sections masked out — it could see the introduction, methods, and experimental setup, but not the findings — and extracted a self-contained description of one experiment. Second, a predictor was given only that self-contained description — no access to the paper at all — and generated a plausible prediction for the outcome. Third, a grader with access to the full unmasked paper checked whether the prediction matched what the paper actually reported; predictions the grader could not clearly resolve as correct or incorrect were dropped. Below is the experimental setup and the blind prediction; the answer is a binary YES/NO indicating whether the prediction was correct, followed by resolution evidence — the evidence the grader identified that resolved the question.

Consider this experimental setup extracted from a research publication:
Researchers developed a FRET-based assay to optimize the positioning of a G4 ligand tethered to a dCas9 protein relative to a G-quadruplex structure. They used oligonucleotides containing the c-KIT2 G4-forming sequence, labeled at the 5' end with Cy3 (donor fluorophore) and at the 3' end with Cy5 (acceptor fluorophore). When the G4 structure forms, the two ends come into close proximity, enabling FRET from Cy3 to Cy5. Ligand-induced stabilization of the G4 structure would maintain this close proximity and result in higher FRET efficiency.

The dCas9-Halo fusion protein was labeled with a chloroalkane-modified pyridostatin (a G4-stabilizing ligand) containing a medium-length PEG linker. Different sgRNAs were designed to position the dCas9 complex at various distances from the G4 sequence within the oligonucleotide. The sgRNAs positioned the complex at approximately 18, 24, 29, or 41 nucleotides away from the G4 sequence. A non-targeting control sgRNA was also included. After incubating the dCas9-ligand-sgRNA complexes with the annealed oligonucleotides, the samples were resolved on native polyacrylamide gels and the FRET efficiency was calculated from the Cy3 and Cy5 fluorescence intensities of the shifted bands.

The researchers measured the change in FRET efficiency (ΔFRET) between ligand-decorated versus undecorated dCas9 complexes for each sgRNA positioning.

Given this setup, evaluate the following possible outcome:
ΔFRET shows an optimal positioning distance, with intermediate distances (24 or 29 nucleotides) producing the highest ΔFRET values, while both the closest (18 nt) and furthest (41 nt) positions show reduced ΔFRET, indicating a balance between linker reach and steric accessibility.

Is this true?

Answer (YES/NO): NO